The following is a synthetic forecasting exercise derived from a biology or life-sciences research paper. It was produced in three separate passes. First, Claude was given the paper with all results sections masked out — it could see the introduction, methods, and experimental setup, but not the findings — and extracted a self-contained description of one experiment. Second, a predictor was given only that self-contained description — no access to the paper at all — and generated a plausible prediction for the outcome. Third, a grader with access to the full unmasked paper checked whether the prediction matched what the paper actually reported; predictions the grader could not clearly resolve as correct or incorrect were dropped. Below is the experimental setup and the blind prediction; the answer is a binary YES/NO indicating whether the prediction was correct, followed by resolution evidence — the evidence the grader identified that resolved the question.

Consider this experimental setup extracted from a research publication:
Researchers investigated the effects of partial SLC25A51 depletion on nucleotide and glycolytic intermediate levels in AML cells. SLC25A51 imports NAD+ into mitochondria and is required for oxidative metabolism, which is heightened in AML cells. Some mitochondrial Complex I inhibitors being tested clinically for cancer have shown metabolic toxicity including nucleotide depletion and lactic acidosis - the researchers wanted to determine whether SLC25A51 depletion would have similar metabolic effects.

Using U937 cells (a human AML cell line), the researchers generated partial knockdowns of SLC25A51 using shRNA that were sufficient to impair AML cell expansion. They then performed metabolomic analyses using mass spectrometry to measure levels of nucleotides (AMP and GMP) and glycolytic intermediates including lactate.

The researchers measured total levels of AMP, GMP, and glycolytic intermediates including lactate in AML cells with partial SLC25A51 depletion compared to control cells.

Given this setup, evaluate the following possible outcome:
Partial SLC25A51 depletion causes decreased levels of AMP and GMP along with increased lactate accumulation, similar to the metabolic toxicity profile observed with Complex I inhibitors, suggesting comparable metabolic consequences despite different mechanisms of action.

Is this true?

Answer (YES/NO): NO